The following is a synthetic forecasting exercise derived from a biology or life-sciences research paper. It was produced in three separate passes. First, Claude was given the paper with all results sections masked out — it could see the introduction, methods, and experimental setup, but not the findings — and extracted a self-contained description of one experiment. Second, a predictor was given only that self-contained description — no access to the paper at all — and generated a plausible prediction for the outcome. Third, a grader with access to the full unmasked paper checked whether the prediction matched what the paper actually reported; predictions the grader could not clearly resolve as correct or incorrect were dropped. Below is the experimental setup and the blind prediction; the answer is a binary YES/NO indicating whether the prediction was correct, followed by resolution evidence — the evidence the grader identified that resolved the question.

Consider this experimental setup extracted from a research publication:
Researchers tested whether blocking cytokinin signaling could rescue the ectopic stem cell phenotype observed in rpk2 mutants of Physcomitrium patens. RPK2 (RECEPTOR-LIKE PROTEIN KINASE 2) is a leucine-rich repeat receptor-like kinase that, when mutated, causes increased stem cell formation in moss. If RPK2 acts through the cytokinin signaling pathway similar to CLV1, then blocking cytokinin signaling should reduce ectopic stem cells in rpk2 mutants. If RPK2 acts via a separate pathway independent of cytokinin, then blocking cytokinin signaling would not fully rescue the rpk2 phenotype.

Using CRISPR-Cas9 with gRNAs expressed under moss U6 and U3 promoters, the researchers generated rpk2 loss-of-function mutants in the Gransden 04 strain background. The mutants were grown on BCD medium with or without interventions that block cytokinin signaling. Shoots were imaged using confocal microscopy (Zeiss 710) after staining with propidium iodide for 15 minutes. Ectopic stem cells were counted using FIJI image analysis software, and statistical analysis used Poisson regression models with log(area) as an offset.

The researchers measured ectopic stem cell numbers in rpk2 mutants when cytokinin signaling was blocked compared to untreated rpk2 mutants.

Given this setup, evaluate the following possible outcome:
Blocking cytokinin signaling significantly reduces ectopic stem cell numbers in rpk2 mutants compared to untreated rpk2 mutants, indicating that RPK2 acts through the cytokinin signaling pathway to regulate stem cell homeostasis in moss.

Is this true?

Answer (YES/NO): NO